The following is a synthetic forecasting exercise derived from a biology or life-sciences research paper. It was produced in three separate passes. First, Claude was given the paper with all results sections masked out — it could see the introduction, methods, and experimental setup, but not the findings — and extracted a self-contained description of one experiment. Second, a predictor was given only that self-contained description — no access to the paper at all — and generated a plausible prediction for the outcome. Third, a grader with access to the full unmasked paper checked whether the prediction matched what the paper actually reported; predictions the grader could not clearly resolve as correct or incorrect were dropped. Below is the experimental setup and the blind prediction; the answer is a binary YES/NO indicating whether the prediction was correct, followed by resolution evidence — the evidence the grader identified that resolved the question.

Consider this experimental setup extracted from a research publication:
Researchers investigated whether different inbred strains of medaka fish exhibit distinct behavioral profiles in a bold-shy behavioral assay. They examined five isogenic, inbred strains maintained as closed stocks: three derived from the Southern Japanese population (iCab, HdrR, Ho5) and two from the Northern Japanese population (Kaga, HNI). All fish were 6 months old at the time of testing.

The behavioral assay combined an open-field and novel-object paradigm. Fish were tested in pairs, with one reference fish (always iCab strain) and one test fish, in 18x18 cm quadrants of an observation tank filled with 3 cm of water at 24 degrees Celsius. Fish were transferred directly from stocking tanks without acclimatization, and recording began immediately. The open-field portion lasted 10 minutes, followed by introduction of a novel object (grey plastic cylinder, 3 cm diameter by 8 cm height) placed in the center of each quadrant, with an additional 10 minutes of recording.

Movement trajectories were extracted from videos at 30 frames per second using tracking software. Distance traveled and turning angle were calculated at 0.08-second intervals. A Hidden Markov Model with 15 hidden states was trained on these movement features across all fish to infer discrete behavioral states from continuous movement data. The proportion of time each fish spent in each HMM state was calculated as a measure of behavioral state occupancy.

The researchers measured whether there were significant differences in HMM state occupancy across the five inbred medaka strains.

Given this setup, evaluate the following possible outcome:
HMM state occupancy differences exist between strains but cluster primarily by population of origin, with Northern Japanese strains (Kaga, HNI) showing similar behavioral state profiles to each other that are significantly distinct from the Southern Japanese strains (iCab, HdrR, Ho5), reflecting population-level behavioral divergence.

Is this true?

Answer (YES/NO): YES